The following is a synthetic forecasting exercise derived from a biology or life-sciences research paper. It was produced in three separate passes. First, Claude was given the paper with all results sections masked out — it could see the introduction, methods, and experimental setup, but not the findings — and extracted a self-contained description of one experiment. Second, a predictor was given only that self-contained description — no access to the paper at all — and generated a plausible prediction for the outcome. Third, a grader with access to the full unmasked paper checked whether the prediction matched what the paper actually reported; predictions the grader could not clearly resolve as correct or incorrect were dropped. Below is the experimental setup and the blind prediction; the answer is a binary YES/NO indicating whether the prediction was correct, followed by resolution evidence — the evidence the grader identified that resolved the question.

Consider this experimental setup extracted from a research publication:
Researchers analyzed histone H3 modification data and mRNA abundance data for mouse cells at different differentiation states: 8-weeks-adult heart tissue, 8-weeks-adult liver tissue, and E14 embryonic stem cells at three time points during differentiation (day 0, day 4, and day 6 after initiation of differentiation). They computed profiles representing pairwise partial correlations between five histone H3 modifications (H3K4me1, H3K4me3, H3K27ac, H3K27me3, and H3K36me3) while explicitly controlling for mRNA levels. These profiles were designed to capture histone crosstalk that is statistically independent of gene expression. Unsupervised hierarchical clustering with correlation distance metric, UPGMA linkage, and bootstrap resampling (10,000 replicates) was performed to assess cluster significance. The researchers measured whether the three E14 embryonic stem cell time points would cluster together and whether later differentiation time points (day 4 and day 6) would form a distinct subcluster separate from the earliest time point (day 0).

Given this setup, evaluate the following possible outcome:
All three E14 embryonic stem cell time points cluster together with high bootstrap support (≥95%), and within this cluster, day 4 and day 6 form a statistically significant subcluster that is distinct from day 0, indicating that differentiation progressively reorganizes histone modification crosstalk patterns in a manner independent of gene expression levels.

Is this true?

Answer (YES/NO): YES